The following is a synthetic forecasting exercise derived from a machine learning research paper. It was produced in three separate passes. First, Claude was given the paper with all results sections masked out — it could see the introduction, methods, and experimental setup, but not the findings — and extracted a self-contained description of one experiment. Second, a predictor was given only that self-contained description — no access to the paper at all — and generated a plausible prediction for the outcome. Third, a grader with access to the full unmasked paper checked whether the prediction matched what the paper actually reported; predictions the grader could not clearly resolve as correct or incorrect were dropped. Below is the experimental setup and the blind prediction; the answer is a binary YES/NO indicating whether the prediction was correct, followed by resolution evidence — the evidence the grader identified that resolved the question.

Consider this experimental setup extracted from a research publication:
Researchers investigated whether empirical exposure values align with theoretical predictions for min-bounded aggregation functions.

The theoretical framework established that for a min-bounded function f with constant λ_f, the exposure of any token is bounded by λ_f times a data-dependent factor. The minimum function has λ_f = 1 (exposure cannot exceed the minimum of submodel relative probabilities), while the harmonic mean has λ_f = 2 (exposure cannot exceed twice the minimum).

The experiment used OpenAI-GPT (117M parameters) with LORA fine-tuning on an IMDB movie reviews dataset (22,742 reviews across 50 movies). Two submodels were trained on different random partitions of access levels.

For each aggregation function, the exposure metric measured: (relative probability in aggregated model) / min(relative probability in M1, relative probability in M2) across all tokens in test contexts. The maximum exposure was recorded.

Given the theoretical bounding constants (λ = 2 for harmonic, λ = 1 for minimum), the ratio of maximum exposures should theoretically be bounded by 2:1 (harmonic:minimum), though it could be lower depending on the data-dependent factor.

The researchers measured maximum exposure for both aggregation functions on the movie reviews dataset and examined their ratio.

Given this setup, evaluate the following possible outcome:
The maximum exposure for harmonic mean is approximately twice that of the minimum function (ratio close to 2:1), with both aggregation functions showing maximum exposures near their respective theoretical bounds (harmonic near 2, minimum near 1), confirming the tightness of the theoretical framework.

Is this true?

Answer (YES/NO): NO